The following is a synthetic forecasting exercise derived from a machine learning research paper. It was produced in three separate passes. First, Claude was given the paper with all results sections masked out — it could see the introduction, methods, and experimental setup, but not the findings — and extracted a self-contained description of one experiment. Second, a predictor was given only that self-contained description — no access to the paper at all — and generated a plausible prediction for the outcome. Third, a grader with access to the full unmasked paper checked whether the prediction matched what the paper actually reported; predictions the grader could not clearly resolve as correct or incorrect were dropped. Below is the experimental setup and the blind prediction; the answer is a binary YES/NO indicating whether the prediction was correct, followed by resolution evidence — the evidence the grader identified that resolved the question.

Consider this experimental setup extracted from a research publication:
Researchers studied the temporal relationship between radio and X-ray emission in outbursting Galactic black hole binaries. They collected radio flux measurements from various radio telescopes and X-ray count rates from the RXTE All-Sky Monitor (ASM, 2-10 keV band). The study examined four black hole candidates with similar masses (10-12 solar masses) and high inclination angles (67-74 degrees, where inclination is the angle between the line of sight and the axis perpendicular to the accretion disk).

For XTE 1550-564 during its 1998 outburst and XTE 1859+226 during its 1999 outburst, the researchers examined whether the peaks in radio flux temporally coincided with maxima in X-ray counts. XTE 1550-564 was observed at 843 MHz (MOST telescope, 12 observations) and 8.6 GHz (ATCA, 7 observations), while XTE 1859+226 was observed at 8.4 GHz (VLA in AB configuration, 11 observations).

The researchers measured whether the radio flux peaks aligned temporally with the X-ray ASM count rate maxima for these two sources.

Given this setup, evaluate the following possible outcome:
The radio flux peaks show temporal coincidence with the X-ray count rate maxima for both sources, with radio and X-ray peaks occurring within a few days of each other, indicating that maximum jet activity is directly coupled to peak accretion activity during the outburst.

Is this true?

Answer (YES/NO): YES